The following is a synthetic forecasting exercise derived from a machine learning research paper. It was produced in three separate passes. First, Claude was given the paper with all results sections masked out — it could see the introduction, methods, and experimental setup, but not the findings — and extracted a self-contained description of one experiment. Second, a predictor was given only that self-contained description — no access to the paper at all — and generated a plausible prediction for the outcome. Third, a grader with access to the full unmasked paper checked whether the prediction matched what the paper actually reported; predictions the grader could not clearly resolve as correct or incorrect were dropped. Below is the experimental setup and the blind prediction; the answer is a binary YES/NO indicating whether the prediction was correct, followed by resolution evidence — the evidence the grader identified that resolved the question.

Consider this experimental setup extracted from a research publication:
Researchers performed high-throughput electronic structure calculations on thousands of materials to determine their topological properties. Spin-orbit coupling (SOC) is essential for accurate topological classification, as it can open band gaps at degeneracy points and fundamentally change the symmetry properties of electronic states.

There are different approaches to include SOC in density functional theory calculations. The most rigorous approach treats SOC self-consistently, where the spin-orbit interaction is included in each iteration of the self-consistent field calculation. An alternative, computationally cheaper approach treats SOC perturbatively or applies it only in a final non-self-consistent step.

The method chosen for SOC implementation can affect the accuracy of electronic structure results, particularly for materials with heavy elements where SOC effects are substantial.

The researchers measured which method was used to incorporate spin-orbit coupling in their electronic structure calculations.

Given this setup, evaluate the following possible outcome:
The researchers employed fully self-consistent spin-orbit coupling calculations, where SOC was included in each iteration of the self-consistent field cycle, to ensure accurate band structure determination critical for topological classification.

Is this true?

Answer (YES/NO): YES